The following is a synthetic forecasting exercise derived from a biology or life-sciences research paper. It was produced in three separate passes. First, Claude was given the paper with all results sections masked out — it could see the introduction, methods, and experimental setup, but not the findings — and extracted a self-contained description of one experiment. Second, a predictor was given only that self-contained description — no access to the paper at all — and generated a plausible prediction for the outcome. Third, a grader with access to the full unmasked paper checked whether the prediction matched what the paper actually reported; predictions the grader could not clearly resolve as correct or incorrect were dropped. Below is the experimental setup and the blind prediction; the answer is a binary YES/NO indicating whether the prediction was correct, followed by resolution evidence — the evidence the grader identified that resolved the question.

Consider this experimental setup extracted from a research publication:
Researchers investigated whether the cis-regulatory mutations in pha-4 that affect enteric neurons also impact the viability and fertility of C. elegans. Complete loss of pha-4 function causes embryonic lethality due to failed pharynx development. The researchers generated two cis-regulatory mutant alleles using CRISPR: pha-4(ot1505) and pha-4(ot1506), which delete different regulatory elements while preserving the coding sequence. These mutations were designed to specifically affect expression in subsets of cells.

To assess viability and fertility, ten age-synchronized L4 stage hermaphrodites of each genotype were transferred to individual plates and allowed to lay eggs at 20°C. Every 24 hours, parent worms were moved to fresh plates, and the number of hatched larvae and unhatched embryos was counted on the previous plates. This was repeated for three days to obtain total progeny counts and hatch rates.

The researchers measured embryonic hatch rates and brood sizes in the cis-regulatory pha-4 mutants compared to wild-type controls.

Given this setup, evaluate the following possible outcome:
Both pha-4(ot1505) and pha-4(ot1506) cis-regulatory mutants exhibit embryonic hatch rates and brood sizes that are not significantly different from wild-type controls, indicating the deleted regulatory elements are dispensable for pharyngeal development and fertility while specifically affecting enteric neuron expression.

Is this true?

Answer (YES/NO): NO